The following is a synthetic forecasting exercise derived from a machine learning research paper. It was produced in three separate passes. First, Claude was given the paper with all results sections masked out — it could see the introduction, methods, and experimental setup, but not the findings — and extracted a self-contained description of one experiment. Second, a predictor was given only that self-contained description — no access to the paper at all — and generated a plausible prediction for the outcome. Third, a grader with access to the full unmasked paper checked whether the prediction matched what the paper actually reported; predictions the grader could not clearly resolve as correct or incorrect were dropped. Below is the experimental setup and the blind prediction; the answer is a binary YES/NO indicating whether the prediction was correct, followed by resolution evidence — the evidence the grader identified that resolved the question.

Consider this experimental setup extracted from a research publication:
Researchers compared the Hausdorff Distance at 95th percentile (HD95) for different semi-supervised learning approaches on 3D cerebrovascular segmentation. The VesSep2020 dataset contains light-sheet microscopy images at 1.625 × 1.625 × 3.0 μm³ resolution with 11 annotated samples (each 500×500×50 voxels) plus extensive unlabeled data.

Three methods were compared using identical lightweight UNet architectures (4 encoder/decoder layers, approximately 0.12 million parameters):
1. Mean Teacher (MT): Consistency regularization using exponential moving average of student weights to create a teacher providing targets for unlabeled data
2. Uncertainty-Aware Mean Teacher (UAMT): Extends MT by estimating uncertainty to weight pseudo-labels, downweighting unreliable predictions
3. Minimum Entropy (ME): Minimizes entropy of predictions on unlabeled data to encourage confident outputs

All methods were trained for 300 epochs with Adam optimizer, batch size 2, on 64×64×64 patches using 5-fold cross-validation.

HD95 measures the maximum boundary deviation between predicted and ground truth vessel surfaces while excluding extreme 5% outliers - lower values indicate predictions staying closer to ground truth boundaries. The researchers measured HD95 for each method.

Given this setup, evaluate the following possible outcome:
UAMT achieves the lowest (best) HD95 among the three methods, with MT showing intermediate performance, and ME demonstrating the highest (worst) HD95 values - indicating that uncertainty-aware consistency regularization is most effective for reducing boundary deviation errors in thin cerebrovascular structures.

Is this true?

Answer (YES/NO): NO